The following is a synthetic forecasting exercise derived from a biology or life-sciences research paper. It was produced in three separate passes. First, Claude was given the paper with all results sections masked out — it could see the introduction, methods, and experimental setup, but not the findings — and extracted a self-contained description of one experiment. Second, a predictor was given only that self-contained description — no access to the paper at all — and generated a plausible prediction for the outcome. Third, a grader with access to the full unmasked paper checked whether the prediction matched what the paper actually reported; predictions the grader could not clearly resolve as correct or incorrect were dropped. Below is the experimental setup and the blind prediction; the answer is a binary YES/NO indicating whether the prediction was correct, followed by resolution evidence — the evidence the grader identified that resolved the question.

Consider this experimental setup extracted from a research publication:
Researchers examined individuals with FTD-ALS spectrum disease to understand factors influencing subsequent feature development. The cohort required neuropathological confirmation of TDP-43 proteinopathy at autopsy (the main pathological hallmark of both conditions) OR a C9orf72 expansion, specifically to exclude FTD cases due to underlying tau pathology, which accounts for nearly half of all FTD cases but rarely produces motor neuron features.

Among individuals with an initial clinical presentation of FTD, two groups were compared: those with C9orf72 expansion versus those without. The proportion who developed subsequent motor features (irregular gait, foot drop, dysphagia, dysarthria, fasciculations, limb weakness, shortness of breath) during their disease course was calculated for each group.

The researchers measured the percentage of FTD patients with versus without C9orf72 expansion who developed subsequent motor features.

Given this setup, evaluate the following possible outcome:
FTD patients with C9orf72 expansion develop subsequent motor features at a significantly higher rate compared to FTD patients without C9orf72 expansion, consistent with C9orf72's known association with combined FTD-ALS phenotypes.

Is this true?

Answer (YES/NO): YES